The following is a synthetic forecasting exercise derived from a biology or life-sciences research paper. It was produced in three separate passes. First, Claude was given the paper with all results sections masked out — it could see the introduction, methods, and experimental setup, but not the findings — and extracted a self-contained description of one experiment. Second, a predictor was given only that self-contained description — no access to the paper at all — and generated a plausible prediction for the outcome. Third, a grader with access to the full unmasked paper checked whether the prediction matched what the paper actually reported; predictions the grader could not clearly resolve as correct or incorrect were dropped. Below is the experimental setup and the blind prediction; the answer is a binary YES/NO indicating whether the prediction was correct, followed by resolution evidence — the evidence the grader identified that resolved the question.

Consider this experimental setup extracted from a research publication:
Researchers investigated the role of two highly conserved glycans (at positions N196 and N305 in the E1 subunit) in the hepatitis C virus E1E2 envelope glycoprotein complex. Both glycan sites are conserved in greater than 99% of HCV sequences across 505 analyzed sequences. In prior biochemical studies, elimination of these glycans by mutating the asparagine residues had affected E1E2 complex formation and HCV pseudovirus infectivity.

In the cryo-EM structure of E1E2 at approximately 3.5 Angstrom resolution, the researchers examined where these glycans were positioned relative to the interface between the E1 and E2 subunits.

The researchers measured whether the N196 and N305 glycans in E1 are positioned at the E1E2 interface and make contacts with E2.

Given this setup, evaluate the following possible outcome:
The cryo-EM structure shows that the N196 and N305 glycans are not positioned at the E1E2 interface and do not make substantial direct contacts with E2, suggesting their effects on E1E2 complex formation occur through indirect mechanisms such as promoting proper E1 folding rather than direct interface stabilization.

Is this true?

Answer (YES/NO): NO